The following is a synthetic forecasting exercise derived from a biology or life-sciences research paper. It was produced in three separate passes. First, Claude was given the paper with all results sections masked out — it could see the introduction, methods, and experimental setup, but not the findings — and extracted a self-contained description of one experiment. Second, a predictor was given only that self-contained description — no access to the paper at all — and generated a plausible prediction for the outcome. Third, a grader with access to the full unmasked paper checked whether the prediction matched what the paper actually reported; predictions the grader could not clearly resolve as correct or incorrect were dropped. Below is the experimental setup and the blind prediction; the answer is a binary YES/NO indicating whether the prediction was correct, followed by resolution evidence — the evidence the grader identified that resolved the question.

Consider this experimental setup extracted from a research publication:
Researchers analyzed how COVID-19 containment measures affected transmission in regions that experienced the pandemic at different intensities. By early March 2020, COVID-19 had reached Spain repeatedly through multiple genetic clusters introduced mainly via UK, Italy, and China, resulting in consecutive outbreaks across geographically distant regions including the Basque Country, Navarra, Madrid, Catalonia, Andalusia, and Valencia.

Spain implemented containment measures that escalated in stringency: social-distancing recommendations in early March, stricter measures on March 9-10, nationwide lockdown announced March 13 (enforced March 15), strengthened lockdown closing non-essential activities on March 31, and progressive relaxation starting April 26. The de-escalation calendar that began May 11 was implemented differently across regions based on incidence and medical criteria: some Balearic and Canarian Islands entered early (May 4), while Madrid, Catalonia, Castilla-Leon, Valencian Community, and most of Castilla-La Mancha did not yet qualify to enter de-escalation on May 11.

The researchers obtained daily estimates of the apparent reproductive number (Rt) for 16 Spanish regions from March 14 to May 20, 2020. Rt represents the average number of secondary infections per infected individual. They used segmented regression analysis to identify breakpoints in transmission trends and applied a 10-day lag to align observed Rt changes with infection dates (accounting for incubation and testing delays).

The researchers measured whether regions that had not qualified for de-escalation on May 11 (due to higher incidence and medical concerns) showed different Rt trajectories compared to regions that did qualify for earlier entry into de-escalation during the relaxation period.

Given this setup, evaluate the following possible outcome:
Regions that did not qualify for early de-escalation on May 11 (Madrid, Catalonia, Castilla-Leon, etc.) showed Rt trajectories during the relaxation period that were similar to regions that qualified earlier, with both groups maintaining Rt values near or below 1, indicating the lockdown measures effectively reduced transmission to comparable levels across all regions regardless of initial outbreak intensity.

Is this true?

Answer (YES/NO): NO